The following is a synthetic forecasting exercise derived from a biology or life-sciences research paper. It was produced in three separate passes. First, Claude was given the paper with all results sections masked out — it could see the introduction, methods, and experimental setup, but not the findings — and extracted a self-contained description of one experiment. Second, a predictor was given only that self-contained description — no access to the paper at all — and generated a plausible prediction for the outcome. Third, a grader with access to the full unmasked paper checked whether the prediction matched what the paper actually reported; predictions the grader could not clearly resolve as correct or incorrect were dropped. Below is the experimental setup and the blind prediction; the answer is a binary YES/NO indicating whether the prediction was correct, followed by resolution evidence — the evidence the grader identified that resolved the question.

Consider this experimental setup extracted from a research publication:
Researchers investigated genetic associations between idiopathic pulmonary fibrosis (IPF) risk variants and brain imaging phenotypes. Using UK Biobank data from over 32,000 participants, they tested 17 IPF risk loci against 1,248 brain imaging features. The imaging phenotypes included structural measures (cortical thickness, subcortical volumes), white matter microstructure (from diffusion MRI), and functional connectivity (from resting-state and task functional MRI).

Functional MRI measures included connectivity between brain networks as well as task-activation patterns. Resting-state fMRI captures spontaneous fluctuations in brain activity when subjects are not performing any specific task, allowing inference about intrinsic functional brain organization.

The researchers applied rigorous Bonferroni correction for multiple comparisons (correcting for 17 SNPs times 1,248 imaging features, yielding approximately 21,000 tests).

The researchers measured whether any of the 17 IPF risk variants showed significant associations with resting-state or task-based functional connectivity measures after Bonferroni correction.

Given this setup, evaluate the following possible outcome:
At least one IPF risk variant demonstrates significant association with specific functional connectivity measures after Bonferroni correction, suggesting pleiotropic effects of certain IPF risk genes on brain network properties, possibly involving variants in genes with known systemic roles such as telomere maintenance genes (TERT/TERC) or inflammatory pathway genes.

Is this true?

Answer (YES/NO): NO